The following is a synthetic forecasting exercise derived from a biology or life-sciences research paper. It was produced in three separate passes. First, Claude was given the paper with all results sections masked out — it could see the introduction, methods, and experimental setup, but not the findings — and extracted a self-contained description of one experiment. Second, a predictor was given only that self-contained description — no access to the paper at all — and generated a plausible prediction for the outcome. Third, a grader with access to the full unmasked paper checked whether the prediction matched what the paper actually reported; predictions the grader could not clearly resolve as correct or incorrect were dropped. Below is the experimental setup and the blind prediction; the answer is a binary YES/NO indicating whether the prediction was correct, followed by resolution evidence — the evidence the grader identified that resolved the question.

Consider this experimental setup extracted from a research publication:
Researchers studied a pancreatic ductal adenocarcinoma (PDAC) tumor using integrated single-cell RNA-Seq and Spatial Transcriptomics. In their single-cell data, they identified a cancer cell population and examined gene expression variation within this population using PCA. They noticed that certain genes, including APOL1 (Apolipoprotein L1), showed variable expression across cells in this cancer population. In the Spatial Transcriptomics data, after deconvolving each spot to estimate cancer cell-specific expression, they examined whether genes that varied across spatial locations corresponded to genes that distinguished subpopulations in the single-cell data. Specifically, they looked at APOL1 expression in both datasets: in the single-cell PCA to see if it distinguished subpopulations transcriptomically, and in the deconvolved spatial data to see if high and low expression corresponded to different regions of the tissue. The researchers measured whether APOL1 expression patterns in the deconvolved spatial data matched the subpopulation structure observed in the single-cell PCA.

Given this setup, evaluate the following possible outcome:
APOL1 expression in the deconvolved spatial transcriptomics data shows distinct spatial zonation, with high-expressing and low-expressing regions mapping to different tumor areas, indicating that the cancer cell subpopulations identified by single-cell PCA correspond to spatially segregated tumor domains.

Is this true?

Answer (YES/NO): YES